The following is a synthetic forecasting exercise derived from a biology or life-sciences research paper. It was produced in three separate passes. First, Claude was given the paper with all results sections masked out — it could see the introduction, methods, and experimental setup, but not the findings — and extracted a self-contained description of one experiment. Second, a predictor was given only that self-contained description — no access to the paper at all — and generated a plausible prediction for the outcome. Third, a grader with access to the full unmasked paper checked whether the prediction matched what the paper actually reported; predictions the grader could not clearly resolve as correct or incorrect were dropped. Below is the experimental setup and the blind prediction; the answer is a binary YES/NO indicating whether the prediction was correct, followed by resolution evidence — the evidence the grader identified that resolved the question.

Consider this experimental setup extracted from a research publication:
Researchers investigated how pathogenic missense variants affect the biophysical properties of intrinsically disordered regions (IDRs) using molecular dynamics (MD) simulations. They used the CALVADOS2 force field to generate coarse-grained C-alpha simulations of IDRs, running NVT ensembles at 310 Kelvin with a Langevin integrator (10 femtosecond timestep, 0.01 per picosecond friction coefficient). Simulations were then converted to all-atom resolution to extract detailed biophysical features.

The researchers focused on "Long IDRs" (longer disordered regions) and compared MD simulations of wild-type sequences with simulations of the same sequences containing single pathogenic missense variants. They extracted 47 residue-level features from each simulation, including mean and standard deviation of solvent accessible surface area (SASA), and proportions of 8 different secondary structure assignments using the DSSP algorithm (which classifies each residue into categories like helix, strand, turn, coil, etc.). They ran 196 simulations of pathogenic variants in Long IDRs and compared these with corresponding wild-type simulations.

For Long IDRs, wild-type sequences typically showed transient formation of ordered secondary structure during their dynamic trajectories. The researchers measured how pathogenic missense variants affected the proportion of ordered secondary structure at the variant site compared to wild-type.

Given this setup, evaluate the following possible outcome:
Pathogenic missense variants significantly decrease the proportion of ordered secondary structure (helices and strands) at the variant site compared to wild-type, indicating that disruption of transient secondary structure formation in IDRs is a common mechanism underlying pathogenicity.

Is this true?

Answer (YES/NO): YES